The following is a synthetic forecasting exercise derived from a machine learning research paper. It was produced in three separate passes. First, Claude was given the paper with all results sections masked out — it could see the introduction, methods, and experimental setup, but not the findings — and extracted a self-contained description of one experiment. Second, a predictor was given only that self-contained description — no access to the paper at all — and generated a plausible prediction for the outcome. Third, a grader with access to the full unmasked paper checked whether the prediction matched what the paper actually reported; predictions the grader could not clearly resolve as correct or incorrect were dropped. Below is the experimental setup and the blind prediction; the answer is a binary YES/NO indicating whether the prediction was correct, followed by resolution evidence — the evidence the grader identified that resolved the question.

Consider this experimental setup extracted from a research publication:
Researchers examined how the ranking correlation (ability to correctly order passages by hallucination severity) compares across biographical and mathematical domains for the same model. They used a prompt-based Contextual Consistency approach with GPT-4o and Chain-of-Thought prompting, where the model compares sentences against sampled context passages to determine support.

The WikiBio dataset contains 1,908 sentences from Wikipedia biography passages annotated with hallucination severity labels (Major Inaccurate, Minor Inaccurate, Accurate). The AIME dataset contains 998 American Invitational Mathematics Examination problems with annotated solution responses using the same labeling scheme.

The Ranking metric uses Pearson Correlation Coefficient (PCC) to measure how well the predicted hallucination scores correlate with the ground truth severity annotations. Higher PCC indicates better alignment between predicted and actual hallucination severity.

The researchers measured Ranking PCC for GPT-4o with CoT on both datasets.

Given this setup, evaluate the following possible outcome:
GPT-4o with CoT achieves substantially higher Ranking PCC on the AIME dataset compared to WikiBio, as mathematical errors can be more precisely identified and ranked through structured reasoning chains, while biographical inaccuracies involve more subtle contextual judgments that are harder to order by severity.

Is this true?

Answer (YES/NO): NO